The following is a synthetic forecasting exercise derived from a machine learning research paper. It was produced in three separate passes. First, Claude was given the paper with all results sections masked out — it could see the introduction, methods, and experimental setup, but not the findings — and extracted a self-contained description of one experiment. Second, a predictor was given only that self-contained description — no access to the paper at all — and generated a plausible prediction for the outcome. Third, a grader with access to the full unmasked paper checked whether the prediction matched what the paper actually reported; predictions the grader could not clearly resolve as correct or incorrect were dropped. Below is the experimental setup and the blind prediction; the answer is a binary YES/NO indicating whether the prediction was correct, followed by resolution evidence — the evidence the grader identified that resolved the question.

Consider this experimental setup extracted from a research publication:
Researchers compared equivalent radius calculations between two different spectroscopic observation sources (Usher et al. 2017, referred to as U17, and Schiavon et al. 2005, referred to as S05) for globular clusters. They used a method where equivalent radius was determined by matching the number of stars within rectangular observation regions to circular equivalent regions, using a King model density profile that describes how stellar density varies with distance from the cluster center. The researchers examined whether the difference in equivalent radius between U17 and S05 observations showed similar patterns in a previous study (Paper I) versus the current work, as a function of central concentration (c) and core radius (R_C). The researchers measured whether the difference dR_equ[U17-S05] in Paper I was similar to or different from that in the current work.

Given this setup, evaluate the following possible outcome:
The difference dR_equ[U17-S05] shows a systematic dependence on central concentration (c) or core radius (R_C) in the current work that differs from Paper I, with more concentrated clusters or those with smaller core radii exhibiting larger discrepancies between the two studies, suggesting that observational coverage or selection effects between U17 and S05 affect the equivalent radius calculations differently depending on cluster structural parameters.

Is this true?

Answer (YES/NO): NO